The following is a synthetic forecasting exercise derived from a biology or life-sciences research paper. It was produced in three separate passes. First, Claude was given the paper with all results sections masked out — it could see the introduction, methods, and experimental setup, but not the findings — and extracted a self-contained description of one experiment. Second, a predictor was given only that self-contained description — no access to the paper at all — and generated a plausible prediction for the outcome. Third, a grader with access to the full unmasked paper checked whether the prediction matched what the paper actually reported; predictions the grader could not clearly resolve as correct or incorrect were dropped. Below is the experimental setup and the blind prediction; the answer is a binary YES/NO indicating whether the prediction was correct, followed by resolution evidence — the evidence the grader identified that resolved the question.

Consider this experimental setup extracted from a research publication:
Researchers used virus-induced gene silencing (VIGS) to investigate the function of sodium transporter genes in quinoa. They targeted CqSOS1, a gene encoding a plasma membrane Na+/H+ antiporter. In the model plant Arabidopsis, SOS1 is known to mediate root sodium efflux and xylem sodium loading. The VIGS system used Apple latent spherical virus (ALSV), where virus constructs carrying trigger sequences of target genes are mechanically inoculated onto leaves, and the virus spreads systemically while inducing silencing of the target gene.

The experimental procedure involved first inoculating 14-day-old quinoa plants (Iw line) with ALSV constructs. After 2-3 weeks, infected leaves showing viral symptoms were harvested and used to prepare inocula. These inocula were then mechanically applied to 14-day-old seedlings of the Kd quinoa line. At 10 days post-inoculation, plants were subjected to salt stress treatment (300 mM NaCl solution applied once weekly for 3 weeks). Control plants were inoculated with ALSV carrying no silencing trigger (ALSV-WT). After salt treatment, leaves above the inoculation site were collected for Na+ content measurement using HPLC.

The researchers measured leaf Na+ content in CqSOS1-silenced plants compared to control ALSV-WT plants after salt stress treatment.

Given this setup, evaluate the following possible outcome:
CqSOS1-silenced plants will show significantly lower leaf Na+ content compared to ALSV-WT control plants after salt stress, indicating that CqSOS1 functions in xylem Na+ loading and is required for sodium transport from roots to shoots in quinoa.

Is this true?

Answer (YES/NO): NO